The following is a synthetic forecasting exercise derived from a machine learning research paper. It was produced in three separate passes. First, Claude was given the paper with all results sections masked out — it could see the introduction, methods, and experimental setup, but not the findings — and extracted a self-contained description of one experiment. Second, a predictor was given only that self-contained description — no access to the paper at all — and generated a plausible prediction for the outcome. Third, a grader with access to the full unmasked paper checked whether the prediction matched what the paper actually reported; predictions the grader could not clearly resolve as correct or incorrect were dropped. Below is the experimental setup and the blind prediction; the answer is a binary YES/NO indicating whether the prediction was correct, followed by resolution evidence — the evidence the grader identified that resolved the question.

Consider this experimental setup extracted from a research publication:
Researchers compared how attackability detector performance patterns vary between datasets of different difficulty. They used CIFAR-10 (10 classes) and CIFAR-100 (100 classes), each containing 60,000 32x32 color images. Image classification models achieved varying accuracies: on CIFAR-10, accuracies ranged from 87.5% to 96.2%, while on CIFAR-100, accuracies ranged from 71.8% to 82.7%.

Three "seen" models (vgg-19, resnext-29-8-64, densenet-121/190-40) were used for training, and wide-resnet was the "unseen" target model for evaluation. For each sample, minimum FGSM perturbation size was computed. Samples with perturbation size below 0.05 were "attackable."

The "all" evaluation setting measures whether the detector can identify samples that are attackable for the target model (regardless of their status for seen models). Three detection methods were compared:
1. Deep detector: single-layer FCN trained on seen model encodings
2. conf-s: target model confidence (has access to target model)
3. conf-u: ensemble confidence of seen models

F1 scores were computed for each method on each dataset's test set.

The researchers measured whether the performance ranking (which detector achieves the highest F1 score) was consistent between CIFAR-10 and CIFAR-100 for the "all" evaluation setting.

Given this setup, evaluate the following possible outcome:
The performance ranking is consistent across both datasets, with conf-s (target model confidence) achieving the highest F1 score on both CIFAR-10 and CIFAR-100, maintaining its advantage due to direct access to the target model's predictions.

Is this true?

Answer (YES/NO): NO